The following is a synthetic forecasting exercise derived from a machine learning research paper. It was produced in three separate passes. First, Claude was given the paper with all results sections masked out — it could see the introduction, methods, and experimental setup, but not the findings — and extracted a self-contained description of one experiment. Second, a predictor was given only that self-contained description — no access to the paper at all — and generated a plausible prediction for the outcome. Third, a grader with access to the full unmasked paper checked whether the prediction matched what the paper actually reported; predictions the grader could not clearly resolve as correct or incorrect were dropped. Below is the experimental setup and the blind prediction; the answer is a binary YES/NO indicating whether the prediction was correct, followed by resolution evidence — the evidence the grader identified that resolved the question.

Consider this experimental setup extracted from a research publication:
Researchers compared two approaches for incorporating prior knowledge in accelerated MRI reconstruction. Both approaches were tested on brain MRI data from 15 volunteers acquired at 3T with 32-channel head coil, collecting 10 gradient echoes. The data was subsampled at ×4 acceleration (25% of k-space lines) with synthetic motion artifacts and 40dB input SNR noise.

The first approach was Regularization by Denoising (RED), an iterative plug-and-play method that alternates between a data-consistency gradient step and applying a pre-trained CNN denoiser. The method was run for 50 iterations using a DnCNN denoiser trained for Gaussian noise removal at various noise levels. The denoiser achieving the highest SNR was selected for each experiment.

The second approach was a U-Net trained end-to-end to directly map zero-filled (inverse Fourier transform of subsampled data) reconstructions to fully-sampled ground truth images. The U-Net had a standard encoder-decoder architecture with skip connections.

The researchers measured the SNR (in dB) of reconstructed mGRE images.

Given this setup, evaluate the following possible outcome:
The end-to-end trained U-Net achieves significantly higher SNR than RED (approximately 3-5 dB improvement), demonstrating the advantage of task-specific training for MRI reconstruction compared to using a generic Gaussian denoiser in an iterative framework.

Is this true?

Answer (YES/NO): NO